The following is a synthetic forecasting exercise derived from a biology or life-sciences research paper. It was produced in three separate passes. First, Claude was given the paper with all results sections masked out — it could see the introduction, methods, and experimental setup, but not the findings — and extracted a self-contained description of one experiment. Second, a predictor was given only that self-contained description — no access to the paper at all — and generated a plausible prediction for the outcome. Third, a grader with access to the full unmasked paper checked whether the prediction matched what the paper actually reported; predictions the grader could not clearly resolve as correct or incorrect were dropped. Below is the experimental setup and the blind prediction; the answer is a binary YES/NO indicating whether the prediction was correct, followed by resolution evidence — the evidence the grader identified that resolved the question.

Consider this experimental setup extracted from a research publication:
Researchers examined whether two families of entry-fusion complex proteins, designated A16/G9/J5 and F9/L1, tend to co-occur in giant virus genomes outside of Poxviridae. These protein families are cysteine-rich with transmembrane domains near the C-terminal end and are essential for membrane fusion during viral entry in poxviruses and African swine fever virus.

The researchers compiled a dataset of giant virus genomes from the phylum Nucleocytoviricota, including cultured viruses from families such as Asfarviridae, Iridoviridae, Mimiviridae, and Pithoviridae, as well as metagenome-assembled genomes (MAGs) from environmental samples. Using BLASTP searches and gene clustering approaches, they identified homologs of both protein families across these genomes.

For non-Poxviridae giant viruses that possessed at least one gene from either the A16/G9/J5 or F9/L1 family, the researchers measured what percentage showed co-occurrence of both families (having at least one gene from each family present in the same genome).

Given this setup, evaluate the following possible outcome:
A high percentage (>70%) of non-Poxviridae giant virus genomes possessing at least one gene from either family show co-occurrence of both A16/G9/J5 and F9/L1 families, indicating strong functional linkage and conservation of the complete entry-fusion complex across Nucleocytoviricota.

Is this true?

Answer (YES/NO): YES